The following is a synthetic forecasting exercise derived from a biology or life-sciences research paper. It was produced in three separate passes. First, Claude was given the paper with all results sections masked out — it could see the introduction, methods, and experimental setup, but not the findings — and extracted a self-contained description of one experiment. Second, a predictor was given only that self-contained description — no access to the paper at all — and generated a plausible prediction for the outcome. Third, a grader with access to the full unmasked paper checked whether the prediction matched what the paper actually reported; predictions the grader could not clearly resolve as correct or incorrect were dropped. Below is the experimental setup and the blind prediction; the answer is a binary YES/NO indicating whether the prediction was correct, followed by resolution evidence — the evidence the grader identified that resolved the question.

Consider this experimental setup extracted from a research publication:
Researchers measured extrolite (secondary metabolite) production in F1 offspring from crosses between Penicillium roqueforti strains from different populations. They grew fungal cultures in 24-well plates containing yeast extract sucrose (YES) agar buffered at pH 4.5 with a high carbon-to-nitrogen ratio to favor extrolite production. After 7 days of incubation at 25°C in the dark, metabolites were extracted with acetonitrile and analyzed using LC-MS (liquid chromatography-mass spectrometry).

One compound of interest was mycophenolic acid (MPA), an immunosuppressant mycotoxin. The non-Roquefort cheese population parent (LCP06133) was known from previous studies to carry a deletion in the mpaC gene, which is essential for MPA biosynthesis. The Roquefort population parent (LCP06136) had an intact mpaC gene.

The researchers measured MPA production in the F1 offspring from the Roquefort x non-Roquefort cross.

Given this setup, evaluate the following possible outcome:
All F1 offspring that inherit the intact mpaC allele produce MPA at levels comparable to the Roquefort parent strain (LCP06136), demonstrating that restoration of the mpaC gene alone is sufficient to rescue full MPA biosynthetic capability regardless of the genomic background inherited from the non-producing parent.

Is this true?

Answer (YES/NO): NO